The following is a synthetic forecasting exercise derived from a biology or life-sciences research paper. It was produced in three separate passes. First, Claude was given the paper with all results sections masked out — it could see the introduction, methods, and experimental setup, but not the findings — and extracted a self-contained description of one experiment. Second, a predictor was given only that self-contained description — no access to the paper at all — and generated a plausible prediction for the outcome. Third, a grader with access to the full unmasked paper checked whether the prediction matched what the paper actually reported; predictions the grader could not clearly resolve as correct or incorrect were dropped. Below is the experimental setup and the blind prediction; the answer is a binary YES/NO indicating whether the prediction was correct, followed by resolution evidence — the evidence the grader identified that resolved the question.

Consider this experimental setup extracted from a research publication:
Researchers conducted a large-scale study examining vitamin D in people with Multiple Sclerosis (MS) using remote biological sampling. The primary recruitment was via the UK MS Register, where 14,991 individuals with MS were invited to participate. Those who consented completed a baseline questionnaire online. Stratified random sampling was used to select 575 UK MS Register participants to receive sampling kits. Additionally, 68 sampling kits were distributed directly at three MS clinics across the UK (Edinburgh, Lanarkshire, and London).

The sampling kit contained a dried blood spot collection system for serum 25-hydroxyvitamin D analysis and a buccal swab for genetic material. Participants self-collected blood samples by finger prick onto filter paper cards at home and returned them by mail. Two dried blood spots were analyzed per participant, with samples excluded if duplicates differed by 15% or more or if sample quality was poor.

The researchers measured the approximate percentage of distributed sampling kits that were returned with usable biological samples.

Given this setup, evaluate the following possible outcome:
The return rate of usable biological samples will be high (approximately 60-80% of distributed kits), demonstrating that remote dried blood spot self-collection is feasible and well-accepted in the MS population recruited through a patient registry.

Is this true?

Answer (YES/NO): NO